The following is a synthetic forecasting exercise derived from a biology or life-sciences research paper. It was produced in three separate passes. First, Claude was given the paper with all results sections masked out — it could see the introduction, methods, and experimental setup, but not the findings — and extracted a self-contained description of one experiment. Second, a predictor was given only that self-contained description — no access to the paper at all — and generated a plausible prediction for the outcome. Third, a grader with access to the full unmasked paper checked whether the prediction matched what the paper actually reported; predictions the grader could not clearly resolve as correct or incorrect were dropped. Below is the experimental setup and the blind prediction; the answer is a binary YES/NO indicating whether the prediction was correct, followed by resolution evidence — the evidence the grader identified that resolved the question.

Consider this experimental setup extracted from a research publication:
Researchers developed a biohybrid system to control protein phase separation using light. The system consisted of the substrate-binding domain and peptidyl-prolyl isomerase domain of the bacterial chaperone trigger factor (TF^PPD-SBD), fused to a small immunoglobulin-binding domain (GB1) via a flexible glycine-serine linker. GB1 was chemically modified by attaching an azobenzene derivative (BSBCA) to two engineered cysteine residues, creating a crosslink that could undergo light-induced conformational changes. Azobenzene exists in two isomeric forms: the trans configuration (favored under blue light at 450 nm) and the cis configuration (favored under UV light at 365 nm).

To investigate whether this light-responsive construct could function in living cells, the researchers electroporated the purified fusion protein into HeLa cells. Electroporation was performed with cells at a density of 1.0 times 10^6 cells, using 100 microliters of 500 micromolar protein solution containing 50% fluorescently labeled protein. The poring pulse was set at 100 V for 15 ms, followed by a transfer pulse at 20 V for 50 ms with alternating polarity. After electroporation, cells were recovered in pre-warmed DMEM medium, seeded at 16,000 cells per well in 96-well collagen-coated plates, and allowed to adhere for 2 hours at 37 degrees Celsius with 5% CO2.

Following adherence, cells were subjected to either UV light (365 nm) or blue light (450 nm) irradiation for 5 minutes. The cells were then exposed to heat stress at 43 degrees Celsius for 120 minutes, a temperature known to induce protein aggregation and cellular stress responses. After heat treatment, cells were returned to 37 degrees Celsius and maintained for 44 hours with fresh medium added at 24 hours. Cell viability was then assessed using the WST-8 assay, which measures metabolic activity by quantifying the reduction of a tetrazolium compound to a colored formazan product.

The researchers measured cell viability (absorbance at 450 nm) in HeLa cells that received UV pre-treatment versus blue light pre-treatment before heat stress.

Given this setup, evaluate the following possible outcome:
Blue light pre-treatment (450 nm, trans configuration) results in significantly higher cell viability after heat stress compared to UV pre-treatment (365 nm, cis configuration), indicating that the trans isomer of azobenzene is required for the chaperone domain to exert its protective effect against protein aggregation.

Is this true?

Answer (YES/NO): NO